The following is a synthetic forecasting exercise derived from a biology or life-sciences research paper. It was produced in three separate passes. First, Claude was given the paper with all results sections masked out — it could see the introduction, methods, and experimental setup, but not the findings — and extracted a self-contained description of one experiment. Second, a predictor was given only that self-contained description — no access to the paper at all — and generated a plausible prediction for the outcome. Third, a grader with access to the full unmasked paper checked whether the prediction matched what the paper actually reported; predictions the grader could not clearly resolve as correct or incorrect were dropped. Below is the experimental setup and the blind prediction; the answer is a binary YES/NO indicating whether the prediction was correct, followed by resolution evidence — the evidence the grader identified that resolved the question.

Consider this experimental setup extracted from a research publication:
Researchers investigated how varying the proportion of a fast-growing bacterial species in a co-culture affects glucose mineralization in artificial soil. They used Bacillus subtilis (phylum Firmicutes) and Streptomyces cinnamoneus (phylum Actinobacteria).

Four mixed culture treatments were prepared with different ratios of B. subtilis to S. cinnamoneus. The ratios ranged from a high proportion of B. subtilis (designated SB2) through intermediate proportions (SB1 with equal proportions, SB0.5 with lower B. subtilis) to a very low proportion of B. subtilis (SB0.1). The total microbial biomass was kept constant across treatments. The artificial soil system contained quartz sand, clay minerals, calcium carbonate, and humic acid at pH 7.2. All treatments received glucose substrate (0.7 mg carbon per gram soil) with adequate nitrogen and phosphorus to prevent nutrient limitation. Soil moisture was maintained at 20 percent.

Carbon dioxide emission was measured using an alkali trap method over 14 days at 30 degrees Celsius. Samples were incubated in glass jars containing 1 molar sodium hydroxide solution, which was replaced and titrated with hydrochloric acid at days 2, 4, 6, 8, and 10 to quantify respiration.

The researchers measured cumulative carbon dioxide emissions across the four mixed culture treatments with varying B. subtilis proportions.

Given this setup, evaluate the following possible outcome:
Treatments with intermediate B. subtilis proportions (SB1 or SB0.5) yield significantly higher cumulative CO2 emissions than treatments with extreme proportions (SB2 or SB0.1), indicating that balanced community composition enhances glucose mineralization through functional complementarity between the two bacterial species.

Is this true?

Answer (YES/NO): NO